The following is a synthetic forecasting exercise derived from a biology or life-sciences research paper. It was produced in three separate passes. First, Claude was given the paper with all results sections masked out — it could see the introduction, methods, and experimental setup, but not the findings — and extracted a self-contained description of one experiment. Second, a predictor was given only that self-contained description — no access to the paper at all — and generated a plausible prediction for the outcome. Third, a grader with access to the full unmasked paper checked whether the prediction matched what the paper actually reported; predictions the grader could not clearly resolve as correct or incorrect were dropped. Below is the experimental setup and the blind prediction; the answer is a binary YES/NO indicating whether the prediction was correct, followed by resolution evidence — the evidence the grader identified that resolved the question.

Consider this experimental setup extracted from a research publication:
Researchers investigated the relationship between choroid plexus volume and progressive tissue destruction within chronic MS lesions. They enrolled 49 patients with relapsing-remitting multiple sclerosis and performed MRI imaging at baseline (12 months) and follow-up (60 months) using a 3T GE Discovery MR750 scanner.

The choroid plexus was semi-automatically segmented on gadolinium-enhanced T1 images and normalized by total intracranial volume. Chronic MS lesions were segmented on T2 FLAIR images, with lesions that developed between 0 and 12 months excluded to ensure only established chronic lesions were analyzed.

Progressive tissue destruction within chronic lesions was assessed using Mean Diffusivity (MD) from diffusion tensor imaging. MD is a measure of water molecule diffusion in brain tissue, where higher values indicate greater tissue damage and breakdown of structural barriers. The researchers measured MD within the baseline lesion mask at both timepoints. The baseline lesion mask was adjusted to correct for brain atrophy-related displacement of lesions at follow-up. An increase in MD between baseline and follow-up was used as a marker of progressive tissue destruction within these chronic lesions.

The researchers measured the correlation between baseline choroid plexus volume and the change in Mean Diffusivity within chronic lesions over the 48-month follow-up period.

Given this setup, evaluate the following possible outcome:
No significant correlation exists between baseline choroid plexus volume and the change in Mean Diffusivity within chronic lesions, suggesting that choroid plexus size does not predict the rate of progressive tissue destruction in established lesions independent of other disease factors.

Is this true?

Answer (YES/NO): NO